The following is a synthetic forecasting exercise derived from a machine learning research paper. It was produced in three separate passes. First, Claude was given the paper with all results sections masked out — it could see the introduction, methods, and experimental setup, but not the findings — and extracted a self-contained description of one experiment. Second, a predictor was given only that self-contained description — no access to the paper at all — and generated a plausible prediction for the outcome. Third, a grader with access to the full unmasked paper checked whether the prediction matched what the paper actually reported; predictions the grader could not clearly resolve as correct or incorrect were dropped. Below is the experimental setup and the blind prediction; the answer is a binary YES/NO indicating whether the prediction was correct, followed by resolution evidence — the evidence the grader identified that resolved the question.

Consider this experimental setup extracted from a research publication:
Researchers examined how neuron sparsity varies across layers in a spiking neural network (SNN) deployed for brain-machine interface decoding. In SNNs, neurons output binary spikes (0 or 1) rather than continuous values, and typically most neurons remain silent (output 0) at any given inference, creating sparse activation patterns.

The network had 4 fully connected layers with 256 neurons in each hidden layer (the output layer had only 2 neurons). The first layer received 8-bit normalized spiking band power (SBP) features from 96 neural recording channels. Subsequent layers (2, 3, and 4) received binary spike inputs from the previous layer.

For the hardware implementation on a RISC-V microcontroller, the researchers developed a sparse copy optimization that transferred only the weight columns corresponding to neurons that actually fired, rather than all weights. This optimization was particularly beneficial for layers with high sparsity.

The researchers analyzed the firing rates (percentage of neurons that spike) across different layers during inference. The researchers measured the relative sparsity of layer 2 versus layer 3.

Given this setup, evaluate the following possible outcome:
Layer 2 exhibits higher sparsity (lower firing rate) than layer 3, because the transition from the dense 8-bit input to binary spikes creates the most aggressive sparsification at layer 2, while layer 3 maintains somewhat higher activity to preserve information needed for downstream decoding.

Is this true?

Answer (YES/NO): NO